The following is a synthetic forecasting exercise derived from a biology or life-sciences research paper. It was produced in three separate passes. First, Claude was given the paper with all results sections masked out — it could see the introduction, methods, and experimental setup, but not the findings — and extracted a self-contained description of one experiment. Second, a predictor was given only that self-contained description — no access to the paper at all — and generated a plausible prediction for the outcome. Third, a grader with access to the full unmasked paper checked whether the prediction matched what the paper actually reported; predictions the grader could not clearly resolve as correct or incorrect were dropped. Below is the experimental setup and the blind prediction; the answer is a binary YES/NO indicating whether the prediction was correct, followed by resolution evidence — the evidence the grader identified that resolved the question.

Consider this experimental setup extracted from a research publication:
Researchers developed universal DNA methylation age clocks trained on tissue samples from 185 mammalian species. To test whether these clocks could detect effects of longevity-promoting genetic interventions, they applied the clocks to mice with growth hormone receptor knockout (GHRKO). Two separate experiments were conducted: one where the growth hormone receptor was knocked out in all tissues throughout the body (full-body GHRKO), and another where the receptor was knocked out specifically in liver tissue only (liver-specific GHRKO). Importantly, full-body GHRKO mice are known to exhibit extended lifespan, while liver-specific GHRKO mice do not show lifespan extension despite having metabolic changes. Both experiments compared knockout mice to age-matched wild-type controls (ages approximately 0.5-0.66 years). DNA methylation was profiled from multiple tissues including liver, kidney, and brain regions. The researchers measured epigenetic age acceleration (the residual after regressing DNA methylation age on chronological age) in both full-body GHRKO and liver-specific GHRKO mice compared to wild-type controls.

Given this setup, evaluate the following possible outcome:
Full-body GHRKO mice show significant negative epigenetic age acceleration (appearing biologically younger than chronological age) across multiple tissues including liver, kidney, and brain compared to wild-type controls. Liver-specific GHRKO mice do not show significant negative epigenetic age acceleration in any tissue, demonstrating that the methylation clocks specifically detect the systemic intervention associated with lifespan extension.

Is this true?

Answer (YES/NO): YES